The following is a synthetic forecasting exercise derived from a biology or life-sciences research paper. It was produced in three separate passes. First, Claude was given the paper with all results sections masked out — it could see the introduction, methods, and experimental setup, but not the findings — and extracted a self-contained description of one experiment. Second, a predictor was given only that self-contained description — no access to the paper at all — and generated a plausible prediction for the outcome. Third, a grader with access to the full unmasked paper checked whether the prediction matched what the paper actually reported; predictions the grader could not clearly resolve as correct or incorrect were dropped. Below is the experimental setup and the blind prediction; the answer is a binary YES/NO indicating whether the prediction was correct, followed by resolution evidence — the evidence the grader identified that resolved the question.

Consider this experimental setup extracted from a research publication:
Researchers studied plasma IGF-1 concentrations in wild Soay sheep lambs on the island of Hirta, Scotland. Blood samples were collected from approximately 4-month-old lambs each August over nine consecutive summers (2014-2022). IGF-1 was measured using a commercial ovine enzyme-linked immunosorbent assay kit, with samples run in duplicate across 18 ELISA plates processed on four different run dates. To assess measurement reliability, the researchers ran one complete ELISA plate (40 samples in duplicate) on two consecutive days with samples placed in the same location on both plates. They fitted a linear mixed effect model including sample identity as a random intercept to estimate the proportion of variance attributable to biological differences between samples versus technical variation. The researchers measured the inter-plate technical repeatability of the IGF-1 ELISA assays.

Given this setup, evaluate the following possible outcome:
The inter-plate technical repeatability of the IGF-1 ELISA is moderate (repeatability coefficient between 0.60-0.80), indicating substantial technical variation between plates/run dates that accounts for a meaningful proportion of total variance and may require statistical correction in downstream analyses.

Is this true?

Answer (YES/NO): NO